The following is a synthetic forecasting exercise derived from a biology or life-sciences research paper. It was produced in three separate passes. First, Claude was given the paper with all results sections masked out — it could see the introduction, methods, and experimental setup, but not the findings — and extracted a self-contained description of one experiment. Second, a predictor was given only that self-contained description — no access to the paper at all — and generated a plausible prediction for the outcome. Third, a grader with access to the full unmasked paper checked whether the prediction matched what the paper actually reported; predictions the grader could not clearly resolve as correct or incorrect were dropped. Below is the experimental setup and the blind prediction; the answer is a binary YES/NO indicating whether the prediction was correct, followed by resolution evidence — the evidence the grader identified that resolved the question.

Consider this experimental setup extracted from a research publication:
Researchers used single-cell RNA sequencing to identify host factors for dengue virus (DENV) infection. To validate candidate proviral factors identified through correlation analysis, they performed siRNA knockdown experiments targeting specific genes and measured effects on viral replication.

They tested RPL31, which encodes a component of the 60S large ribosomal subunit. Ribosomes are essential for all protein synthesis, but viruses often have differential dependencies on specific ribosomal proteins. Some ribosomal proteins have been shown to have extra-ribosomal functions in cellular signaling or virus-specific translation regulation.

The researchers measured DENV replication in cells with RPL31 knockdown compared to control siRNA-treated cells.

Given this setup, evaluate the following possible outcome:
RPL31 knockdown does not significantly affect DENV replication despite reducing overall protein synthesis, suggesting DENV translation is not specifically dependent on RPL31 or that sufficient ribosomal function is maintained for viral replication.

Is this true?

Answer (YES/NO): NO